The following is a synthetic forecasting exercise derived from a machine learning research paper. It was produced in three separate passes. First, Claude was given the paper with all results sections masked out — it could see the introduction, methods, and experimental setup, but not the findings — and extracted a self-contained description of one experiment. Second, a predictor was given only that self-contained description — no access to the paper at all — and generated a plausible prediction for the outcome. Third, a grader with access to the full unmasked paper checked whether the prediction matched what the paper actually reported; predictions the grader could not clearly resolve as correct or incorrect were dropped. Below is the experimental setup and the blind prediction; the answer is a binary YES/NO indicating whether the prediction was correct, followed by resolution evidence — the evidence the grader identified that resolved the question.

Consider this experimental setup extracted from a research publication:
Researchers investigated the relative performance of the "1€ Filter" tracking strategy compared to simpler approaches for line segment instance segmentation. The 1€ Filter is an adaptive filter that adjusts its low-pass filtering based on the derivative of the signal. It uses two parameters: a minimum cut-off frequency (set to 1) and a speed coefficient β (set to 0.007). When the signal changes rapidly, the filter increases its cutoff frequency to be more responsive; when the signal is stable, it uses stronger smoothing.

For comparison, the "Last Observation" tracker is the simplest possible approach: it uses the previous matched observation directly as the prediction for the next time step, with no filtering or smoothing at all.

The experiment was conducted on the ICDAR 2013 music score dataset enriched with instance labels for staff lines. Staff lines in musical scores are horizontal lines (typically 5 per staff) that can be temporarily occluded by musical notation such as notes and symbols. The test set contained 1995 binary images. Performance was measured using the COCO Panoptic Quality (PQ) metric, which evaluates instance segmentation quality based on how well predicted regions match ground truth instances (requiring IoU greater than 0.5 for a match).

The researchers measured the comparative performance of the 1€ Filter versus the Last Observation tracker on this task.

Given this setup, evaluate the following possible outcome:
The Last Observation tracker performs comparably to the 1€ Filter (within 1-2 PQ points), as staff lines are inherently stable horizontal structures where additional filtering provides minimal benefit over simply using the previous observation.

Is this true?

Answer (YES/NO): YES